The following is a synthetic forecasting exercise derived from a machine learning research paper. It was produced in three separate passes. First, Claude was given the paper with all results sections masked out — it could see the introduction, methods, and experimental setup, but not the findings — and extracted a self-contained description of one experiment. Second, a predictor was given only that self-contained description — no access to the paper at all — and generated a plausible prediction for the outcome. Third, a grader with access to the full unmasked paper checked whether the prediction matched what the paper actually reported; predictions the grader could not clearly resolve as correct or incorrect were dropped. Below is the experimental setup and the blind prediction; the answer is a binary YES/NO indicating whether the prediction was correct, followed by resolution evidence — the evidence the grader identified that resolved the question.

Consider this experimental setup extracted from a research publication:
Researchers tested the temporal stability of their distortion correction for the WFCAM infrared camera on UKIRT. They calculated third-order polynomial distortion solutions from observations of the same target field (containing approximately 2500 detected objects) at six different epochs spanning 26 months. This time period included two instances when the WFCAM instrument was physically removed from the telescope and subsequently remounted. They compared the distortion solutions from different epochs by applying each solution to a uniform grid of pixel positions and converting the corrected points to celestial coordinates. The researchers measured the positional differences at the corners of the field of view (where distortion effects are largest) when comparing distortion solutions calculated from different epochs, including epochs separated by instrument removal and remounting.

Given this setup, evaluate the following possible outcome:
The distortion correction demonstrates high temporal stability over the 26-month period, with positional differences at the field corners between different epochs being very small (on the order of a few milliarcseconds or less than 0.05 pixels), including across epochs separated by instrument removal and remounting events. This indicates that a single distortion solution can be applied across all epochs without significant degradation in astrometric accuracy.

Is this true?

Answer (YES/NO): NO